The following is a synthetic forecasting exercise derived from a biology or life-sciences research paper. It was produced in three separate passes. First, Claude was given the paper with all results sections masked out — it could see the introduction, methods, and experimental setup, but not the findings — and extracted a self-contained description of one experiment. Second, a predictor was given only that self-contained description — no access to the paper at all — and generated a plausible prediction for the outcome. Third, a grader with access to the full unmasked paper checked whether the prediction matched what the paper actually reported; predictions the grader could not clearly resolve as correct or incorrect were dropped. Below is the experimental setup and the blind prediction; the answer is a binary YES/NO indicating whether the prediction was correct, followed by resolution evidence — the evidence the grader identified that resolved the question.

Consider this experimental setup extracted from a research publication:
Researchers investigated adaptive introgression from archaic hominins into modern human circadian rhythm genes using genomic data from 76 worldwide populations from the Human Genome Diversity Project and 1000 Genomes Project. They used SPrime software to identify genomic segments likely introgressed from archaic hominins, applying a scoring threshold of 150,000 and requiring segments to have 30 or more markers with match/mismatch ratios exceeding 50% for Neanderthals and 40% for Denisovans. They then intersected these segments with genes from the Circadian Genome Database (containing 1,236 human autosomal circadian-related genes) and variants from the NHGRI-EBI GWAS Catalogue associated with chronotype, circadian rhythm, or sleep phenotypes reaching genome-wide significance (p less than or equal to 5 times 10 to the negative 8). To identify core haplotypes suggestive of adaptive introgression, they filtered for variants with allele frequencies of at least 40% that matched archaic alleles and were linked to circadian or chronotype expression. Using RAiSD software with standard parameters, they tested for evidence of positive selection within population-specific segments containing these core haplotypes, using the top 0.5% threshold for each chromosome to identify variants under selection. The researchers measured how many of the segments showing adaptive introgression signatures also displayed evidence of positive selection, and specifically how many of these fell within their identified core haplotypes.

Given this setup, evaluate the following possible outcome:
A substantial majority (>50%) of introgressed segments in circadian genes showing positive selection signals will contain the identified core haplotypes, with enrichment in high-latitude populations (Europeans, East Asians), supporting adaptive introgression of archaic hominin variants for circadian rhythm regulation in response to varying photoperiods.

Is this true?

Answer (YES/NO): NO